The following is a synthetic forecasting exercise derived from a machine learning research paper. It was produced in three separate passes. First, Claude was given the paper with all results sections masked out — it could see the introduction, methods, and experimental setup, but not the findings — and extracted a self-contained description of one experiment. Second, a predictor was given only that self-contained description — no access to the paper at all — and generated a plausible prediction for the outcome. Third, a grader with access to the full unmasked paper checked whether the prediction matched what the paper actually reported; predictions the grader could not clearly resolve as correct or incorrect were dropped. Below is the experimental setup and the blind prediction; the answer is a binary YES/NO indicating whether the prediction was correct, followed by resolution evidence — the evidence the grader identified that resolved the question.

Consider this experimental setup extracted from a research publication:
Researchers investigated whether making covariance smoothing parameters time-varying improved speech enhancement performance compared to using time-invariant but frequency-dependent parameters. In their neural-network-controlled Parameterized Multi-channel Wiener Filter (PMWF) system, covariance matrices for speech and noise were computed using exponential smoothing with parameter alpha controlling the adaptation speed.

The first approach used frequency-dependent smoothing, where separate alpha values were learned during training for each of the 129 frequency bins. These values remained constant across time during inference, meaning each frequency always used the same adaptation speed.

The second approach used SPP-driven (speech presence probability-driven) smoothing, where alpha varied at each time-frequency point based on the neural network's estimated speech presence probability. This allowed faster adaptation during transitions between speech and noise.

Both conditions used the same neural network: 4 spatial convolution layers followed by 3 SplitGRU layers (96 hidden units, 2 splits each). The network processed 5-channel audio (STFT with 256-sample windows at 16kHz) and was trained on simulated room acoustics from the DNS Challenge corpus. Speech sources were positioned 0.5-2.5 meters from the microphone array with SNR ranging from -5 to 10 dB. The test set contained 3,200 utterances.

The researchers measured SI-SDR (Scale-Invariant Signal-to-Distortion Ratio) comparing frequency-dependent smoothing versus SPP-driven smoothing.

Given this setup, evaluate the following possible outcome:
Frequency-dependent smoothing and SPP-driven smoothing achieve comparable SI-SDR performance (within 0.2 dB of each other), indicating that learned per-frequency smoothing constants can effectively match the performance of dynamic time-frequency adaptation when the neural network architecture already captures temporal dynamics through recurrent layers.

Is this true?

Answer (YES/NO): YES